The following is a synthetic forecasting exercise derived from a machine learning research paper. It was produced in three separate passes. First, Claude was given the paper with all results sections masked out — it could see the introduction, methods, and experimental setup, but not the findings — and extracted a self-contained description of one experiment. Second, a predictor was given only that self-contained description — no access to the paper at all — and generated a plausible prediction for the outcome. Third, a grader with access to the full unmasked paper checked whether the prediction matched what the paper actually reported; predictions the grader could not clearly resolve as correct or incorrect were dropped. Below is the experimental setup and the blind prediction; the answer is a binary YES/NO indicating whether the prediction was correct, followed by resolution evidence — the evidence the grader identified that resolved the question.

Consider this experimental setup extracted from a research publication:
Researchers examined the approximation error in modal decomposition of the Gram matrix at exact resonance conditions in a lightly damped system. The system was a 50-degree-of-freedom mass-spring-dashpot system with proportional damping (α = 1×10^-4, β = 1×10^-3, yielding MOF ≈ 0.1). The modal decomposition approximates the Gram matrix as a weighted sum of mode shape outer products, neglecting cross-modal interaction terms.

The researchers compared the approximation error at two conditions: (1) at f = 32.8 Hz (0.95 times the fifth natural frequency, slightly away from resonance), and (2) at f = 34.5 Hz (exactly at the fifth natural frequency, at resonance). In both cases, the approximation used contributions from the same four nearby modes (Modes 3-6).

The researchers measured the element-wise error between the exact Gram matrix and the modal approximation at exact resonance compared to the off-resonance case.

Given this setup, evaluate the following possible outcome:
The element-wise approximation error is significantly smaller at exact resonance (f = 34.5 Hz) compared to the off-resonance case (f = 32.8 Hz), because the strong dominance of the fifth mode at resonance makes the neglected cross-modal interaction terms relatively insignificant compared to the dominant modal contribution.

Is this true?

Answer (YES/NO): NO